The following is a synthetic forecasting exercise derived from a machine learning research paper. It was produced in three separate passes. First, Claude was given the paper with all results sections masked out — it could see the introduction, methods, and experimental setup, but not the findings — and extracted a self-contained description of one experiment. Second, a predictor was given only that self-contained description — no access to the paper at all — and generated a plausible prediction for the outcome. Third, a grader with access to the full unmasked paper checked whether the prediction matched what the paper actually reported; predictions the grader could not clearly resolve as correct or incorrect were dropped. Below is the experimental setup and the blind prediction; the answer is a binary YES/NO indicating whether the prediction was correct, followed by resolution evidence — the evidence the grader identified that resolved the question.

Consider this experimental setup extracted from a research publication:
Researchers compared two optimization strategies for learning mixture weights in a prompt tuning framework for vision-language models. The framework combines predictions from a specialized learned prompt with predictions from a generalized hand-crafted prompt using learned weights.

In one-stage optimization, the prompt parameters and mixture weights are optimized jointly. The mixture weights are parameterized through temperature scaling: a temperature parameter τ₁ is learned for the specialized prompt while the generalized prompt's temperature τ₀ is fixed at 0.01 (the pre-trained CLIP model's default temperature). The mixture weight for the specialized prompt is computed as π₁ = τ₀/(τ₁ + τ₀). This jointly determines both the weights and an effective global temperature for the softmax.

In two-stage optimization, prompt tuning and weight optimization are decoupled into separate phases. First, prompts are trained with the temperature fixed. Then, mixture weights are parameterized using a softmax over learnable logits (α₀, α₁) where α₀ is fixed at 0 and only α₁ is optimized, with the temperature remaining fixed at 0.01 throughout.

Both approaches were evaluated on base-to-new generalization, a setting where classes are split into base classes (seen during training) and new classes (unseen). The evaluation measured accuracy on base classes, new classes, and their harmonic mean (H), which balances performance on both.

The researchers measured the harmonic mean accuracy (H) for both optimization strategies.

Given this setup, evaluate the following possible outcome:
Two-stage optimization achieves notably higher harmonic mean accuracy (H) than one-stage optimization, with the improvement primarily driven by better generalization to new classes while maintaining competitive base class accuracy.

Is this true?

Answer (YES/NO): NO